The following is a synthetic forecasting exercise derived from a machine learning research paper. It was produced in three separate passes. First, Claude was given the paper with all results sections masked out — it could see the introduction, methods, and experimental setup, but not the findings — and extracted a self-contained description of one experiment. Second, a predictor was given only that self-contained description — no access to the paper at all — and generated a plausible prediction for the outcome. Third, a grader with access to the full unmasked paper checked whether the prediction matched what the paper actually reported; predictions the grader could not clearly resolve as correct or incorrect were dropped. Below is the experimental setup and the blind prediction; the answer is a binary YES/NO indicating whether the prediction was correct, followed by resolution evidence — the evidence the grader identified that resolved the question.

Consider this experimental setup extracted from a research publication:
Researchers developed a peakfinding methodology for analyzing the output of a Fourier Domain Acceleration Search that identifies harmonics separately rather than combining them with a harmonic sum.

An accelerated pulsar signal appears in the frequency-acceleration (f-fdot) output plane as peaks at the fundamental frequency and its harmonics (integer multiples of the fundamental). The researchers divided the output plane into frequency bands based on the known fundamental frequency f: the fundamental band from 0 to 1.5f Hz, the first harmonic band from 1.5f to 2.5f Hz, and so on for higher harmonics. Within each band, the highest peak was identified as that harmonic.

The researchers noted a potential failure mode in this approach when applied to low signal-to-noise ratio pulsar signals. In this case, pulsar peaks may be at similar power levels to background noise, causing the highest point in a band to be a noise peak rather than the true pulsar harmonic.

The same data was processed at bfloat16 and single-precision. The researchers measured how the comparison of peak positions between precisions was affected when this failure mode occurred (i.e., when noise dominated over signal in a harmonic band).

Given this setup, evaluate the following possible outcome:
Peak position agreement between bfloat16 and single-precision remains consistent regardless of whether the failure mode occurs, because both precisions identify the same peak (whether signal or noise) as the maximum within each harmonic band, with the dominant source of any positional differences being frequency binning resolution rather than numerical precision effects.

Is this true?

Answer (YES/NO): NO